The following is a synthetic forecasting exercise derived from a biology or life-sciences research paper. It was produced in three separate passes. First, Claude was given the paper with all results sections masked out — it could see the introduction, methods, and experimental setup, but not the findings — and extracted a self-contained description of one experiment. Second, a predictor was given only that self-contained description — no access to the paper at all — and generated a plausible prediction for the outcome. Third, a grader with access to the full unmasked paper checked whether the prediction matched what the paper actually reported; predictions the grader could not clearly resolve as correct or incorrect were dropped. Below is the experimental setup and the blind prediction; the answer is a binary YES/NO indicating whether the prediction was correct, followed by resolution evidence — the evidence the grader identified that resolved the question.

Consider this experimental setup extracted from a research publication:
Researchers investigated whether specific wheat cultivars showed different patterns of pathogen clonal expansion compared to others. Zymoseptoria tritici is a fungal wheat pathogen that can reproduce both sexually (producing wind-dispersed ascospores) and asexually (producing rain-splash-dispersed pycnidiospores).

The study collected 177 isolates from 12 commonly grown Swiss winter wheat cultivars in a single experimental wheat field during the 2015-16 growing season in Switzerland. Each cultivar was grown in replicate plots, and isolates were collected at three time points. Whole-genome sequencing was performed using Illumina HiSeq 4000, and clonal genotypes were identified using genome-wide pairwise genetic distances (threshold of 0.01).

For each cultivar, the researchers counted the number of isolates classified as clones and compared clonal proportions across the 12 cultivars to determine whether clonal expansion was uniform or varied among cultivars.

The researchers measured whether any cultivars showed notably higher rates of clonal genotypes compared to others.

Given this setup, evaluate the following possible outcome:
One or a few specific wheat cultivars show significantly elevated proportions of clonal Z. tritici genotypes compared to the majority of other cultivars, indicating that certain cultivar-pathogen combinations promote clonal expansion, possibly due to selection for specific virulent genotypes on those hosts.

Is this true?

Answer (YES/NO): YES